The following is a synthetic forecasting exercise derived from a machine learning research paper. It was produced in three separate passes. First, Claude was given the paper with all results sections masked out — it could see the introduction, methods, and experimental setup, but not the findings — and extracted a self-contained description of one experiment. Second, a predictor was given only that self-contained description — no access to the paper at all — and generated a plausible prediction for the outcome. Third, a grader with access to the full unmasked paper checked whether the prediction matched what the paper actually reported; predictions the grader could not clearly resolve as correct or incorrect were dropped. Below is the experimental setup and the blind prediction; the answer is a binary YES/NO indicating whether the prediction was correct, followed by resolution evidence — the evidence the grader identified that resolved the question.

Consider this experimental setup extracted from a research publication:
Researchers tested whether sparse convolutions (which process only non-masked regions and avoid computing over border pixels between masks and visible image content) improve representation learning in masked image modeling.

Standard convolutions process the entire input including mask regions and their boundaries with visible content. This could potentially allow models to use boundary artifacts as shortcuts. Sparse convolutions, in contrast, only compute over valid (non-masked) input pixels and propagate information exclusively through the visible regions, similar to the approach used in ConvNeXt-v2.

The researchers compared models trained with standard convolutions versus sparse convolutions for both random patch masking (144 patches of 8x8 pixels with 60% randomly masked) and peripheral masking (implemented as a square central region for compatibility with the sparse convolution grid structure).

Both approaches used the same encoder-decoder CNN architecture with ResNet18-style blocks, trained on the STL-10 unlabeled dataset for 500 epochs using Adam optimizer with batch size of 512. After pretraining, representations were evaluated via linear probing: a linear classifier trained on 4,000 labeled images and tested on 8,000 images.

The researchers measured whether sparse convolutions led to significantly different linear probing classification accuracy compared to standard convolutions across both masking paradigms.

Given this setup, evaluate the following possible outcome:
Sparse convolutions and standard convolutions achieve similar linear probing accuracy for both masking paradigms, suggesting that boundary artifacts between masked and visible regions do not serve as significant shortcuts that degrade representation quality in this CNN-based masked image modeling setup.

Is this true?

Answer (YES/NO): YES